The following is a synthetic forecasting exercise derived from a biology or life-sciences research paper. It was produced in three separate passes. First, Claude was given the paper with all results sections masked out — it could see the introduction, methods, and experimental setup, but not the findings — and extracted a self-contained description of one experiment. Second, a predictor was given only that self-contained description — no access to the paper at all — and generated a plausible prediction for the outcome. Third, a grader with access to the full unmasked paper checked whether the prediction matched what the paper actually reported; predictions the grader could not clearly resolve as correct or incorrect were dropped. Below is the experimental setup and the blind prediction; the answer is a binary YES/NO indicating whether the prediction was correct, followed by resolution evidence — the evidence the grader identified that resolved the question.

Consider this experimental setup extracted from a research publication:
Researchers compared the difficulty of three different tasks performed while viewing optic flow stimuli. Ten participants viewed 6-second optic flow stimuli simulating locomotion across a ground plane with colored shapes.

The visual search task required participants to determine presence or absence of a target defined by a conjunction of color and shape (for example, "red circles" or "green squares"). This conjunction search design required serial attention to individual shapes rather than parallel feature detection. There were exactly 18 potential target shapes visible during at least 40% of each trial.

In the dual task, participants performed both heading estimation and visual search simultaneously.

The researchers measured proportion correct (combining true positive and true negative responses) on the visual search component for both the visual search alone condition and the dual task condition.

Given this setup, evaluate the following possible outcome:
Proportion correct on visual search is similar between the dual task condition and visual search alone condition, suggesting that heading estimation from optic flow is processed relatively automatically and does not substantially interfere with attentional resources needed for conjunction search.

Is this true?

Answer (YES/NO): YES